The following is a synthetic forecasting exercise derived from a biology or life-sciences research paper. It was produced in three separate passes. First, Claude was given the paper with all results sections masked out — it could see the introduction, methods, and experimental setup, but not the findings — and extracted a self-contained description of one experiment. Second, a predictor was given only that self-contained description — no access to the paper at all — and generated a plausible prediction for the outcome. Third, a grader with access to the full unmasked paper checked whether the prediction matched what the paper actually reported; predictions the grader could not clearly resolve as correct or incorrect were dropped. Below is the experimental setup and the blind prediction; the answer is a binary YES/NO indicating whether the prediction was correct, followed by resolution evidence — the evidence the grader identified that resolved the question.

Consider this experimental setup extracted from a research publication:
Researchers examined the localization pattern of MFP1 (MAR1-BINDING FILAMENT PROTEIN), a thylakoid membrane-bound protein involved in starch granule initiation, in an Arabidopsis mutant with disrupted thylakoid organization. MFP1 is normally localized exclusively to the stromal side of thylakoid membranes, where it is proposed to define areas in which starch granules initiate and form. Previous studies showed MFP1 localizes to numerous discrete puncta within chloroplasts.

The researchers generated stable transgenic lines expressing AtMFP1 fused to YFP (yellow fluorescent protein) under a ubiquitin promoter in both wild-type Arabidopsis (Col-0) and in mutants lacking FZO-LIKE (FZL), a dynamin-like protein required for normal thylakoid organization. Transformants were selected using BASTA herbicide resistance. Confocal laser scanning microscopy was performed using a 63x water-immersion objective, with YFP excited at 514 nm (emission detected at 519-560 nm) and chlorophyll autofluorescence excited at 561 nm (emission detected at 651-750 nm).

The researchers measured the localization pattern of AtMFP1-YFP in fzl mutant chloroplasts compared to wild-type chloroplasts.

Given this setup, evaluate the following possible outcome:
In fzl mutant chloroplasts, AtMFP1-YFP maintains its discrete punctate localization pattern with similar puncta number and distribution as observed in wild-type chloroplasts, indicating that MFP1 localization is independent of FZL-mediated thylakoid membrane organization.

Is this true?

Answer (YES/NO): YES